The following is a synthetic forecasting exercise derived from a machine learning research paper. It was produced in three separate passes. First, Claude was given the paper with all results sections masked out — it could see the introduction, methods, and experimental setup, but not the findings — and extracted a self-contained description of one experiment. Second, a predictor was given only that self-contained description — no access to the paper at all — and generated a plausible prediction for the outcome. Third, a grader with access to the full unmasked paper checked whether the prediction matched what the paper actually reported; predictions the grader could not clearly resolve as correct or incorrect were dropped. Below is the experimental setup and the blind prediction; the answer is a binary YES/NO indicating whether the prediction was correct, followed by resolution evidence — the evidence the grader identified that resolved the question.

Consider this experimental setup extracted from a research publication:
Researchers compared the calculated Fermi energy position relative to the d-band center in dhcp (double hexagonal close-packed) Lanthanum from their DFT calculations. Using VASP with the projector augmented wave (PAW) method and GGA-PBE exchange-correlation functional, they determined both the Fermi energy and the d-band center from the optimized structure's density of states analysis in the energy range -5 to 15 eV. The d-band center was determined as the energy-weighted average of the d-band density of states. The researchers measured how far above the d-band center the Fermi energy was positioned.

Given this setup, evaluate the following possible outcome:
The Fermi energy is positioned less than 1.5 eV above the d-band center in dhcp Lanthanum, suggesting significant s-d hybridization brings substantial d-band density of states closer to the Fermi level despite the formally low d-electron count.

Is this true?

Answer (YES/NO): NO